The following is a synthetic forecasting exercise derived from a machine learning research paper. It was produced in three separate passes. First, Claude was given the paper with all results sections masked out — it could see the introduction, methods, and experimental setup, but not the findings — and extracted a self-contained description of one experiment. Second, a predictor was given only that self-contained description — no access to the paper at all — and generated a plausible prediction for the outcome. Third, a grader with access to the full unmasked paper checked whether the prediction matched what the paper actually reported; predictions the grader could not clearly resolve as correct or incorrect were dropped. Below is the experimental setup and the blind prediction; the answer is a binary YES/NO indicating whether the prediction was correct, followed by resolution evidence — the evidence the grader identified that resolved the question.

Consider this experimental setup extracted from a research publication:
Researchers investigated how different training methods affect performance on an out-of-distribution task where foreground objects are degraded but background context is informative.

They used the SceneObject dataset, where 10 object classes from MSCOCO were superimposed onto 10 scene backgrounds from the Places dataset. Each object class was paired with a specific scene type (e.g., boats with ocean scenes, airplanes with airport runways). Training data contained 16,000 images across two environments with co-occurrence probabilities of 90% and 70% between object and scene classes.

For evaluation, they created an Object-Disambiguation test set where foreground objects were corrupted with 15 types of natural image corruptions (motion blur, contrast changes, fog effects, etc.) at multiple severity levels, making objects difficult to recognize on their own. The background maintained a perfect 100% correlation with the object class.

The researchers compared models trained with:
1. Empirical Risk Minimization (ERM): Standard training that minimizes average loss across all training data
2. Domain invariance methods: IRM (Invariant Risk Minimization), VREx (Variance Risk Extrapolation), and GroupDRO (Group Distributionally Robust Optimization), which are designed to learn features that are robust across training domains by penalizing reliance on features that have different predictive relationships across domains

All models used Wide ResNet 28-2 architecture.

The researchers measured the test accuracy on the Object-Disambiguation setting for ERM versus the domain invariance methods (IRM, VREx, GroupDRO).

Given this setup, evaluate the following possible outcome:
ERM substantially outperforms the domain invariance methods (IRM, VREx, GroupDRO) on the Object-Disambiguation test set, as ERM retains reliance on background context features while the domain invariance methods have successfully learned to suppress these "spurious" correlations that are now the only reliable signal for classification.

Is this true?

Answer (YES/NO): NO